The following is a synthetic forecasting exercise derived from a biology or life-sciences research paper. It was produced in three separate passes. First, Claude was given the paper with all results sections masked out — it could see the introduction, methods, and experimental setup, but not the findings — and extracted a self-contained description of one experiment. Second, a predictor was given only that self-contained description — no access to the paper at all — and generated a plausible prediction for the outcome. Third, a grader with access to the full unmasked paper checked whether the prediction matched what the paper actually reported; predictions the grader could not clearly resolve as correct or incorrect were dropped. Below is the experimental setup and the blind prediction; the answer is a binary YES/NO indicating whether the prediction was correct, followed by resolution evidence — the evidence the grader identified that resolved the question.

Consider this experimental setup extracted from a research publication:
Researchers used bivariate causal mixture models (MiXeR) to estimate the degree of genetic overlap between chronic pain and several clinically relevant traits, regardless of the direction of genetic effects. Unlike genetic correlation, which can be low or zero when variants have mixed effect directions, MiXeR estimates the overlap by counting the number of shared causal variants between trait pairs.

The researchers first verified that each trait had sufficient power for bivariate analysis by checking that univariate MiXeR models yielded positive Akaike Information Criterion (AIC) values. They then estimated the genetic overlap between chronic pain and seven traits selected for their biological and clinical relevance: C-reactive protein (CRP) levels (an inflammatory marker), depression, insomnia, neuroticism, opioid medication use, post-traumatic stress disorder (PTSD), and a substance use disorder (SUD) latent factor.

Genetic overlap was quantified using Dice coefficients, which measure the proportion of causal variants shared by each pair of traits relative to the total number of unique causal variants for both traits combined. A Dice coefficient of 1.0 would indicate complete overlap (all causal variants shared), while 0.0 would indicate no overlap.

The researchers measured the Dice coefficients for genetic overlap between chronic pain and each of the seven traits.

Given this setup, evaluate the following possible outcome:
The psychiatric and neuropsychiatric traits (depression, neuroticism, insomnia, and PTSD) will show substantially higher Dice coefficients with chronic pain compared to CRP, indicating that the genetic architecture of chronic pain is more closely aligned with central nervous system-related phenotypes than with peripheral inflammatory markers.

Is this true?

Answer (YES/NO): YES